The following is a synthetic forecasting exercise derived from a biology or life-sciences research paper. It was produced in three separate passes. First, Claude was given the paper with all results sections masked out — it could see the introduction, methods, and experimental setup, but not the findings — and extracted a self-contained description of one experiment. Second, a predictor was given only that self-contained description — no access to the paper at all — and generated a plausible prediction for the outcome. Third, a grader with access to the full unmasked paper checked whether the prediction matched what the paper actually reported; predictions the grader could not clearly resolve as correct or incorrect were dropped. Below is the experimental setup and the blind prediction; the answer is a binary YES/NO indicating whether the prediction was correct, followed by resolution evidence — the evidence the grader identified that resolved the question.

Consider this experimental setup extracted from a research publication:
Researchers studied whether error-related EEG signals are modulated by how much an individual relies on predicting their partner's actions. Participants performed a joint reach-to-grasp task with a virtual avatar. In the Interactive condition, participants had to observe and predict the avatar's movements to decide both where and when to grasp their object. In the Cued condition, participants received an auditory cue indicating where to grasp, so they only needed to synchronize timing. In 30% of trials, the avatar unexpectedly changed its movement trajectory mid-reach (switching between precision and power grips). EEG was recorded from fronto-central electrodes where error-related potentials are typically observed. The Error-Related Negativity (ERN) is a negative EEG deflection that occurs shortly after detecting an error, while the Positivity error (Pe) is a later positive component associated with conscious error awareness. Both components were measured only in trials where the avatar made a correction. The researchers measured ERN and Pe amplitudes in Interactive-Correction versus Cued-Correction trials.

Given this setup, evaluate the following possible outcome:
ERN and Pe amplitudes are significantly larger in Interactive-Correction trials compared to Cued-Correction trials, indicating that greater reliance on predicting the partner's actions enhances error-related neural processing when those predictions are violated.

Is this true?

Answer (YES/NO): YES